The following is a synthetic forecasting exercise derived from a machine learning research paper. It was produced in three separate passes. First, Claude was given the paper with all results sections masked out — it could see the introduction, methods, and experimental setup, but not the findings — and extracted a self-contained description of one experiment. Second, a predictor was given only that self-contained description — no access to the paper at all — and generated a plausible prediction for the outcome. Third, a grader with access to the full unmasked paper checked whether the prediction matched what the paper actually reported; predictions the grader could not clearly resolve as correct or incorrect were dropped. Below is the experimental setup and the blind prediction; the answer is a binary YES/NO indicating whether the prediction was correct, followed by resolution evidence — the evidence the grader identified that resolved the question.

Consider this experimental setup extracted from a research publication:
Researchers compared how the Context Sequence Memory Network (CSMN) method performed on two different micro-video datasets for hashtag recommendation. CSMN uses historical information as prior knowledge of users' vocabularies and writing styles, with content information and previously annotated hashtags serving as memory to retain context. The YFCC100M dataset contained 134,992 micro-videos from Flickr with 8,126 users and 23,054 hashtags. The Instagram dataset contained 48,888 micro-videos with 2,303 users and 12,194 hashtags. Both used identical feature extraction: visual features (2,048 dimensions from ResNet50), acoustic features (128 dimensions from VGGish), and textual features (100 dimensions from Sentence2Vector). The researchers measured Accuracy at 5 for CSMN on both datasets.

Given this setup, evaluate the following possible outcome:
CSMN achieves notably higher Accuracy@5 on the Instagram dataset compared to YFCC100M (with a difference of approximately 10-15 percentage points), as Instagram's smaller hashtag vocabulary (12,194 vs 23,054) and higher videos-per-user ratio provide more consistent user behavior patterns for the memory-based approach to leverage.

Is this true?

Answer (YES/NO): NO